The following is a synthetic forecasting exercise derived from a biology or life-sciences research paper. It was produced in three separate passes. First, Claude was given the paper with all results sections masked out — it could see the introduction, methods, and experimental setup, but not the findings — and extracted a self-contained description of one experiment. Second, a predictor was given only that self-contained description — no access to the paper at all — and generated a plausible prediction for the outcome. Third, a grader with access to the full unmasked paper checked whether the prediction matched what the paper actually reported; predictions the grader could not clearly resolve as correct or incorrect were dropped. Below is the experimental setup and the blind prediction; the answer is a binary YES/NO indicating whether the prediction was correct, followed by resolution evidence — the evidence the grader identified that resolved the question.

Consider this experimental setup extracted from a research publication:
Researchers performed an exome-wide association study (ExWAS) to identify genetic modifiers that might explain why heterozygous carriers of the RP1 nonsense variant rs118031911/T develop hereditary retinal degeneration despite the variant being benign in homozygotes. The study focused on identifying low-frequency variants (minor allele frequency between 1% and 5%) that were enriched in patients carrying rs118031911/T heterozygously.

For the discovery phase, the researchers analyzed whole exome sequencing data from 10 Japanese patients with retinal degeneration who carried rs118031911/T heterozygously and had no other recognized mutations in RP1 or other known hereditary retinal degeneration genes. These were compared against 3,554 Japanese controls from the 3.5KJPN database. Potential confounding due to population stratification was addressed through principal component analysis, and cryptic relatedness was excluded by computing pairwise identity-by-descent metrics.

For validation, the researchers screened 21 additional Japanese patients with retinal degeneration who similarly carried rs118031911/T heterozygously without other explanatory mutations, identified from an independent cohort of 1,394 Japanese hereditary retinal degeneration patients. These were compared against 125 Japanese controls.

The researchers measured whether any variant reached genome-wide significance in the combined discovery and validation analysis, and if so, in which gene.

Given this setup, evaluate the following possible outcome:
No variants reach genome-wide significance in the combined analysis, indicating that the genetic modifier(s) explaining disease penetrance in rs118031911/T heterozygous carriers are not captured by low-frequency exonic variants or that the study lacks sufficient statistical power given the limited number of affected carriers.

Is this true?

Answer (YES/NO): NO